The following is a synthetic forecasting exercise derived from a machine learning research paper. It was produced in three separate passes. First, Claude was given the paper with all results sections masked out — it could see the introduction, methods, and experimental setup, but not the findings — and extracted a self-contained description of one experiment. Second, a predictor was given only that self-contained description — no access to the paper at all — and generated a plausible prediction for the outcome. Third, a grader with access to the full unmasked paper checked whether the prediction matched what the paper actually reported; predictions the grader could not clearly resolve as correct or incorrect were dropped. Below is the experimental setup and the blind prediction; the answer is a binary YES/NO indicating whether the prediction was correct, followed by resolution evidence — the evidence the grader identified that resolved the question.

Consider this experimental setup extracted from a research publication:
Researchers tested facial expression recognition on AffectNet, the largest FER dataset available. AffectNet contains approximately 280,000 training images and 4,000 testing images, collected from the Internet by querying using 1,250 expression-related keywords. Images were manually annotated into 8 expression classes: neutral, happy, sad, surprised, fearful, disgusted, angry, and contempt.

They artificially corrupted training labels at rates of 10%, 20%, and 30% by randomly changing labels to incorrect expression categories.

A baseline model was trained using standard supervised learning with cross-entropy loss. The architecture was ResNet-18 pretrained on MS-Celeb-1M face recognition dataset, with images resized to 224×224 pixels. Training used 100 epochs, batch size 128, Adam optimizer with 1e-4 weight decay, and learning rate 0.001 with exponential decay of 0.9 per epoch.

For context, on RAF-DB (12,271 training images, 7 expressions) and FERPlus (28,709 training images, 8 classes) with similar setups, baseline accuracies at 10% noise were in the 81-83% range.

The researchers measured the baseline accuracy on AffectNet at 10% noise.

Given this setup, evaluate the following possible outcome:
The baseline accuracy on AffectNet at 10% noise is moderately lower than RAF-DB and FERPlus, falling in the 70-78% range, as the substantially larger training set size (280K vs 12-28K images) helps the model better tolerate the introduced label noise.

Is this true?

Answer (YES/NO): NO